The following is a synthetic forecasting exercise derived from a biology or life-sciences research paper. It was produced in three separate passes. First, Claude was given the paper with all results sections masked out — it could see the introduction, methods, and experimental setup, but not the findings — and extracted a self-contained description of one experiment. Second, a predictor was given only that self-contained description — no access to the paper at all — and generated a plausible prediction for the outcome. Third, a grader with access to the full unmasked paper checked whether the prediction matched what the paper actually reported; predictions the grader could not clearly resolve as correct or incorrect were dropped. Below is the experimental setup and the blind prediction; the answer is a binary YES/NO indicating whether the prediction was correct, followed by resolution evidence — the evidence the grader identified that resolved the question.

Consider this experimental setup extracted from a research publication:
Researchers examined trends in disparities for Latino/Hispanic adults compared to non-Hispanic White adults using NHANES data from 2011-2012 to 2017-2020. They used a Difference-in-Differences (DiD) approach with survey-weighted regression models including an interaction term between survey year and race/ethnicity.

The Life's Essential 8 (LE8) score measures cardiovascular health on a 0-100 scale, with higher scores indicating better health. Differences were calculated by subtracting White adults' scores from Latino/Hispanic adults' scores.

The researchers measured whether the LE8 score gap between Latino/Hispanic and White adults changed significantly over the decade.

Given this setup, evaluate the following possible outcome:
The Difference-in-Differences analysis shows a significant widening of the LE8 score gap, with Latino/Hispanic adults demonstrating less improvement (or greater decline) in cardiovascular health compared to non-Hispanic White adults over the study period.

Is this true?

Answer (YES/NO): NO